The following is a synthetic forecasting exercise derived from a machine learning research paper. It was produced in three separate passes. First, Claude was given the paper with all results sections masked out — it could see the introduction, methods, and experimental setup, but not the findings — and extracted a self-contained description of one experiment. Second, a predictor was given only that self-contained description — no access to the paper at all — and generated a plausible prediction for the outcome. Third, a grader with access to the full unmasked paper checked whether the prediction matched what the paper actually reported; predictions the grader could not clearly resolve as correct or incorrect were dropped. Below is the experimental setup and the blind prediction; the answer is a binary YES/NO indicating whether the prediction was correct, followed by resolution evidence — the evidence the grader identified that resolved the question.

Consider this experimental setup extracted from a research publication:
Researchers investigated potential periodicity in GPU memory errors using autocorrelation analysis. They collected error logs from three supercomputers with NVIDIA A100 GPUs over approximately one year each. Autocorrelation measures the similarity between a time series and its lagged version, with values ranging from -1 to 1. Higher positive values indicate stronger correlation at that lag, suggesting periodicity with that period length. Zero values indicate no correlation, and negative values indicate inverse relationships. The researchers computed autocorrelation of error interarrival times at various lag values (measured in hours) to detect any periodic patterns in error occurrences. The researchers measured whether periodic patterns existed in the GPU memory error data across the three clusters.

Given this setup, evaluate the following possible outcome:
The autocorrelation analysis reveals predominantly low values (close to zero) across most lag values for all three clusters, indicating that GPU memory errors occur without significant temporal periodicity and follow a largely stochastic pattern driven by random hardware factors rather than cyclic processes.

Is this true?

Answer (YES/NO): NO